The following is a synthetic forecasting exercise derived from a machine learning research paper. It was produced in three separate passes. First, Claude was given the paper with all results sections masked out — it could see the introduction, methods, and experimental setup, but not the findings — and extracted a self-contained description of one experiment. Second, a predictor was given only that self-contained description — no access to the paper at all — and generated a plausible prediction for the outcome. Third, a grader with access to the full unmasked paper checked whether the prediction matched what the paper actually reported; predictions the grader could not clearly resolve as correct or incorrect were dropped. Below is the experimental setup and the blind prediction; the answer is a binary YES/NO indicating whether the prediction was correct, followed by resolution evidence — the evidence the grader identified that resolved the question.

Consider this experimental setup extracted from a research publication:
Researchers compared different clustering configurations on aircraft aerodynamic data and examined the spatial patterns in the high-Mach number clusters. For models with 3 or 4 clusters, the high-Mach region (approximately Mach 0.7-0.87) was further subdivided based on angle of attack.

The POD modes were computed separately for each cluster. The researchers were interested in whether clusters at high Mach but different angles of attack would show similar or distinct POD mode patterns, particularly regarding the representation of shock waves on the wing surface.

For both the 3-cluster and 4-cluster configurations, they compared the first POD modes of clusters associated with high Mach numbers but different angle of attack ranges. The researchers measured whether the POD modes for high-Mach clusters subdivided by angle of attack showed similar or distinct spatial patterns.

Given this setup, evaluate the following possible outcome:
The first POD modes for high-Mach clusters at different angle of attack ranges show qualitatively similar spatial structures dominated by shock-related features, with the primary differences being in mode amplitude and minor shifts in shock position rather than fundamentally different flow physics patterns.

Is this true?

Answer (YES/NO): NO